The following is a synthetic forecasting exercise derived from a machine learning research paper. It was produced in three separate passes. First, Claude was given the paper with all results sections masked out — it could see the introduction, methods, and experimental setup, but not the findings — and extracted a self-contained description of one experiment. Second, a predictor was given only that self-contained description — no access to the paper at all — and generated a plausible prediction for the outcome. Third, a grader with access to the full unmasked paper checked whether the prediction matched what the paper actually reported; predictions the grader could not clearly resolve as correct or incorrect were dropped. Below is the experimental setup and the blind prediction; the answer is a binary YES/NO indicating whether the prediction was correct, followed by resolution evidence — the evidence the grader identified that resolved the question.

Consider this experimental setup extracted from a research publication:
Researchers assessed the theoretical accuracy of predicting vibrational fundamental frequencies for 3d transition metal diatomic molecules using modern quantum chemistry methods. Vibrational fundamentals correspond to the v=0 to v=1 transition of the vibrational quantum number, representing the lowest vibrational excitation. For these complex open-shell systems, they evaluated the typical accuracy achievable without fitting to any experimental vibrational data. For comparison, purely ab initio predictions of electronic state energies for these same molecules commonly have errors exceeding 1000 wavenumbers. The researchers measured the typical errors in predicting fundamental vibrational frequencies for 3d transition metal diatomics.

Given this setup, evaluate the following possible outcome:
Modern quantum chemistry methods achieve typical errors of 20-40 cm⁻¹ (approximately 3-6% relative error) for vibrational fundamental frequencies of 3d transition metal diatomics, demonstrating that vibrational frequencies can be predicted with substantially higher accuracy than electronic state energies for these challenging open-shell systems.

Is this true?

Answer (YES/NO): NO